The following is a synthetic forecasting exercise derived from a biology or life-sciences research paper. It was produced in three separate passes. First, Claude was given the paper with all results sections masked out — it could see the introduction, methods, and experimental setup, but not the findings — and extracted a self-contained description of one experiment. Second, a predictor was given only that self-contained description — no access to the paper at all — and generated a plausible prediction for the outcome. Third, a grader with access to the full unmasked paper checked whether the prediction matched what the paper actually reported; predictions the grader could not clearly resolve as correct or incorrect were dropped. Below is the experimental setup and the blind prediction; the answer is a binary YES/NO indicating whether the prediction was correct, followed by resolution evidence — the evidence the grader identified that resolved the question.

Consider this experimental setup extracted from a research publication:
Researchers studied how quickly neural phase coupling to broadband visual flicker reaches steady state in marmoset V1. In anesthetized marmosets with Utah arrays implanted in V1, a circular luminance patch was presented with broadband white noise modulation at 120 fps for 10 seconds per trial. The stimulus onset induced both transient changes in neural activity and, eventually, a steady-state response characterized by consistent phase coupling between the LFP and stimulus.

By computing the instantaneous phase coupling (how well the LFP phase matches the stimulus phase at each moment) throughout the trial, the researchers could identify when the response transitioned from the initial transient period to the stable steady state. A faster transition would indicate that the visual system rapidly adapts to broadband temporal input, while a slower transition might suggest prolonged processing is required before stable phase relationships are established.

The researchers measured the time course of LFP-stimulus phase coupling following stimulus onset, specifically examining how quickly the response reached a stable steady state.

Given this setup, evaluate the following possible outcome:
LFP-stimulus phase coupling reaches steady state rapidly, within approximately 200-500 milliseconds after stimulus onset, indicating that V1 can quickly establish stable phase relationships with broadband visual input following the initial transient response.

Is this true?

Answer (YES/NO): YES